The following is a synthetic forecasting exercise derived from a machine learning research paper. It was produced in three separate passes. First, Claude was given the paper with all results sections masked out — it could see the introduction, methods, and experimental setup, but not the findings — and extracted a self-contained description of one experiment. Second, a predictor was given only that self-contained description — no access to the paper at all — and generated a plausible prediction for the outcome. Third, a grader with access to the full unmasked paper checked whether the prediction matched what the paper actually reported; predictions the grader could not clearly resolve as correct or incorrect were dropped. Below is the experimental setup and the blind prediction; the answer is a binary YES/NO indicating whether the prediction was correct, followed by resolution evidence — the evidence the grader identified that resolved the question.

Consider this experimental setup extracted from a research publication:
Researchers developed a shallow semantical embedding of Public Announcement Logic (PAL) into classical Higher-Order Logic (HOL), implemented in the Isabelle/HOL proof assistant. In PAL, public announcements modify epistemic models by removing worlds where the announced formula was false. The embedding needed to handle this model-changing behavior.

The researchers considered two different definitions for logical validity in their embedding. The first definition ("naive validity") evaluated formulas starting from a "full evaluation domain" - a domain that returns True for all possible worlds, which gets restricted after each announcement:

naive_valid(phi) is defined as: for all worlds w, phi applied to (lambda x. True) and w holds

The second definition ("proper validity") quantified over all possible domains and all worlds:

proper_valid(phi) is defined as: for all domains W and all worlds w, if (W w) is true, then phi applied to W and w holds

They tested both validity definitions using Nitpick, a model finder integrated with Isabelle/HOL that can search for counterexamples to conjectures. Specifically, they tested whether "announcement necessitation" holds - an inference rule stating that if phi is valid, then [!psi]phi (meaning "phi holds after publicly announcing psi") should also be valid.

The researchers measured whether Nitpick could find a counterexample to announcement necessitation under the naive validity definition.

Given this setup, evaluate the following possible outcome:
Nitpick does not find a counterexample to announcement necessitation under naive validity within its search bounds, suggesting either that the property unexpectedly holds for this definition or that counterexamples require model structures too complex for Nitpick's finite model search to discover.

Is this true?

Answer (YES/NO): NO